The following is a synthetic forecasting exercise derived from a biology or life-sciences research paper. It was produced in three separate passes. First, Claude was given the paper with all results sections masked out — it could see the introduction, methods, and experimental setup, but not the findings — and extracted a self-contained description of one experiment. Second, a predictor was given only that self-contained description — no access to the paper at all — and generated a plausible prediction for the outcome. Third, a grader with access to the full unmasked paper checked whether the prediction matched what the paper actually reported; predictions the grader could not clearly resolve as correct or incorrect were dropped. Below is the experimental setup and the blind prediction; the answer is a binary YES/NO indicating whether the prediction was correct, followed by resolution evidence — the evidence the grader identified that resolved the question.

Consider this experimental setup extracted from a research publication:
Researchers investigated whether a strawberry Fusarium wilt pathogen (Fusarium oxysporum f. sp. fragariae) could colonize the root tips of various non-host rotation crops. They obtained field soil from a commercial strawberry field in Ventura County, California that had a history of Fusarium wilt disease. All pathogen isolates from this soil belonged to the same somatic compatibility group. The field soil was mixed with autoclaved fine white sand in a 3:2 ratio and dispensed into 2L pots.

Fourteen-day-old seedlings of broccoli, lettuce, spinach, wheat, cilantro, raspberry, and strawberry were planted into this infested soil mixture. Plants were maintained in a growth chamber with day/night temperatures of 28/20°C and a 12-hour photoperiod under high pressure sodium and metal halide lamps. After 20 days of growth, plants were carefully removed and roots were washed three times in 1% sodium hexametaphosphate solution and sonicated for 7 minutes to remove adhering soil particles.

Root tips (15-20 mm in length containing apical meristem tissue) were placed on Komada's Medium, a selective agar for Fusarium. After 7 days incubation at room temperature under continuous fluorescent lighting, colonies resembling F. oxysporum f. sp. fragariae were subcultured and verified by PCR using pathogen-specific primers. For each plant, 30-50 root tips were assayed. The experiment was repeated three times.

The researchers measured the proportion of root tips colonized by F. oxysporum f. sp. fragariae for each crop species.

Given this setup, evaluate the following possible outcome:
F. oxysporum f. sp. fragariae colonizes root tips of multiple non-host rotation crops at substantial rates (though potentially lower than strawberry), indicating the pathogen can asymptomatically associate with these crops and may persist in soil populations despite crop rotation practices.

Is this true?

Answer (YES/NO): YES